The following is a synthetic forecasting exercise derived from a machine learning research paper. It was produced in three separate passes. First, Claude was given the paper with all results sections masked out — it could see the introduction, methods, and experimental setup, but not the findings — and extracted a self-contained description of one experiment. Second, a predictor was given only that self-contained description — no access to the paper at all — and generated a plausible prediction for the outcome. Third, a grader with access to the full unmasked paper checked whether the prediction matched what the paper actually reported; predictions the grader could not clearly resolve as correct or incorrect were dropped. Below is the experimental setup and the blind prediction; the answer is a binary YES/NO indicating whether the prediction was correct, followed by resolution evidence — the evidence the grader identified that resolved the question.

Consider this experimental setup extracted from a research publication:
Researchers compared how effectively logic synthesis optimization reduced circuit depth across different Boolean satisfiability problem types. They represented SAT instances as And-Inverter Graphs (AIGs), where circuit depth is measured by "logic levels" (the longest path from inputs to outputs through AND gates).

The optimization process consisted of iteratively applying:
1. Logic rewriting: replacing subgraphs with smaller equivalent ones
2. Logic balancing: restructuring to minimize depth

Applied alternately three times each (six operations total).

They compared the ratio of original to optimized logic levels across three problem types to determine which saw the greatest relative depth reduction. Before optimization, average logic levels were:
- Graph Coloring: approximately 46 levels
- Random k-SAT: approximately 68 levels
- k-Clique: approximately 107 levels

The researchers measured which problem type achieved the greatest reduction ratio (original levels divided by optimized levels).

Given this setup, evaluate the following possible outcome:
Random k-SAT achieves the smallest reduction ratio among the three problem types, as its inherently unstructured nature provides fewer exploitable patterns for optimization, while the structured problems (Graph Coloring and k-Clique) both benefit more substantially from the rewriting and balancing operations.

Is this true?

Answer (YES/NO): NO